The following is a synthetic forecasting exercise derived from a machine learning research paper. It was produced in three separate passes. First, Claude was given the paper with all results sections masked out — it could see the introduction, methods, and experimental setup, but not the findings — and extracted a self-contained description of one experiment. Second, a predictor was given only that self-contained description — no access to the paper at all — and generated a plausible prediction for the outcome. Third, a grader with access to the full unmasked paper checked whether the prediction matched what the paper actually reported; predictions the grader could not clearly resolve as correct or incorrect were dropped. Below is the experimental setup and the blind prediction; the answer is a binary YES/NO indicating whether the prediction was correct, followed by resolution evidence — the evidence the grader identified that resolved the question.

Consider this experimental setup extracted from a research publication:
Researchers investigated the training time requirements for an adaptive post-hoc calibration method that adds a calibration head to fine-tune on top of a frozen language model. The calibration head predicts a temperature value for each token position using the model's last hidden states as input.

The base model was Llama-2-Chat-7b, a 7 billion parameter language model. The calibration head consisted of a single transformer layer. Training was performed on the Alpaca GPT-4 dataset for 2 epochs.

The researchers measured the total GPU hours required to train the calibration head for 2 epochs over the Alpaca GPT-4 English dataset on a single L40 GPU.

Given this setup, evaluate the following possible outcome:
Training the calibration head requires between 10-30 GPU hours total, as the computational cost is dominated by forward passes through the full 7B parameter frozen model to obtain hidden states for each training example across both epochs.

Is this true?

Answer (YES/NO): NO